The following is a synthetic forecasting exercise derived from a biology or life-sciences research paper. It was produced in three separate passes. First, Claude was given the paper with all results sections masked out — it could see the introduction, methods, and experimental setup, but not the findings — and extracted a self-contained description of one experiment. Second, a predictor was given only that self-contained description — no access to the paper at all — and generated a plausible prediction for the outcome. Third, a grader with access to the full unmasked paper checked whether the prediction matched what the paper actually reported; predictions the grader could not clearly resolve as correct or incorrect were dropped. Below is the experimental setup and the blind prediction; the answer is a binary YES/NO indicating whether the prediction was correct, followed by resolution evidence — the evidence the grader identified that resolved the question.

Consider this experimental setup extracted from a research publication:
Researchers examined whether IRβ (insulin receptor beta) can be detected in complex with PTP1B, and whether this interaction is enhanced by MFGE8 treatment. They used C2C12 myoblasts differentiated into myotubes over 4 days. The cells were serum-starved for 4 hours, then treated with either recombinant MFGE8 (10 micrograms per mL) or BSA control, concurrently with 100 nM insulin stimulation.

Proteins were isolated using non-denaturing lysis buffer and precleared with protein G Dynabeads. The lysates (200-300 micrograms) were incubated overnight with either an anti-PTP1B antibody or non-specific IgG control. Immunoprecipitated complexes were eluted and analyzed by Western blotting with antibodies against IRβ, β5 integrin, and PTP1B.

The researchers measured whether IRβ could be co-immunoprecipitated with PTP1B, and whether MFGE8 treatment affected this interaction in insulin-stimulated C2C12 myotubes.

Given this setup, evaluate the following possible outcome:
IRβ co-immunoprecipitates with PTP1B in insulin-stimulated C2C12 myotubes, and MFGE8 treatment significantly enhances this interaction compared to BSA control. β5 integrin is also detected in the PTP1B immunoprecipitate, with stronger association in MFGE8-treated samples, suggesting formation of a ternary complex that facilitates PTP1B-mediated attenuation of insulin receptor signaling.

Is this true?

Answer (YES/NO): NO